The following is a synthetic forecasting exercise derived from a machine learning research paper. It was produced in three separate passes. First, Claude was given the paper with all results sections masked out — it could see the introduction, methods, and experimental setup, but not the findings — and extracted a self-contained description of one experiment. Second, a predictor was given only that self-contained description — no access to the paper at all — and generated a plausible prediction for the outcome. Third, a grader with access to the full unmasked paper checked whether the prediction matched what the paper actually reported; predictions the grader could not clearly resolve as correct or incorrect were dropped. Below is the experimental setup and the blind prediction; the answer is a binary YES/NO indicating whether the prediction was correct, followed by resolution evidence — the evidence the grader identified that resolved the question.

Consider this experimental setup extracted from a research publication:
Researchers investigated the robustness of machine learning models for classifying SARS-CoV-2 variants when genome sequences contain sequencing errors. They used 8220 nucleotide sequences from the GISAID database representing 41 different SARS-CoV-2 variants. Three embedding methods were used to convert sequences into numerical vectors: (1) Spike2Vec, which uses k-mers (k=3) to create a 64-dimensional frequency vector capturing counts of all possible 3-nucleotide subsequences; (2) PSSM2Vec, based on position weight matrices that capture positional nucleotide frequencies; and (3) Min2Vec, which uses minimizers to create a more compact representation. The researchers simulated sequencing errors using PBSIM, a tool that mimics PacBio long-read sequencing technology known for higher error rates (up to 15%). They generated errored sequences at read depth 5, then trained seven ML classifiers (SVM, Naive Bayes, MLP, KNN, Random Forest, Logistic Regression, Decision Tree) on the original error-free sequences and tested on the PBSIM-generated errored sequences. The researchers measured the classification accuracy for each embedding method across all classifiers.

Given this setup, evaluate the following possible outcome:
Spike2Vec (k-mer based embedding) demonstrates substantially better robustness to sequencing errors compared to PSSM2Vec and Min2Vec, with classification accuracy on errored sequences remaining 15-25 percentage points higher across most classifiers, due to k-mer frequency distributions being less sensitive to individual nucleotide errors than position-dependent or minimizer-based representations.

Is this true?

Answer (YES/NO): NO